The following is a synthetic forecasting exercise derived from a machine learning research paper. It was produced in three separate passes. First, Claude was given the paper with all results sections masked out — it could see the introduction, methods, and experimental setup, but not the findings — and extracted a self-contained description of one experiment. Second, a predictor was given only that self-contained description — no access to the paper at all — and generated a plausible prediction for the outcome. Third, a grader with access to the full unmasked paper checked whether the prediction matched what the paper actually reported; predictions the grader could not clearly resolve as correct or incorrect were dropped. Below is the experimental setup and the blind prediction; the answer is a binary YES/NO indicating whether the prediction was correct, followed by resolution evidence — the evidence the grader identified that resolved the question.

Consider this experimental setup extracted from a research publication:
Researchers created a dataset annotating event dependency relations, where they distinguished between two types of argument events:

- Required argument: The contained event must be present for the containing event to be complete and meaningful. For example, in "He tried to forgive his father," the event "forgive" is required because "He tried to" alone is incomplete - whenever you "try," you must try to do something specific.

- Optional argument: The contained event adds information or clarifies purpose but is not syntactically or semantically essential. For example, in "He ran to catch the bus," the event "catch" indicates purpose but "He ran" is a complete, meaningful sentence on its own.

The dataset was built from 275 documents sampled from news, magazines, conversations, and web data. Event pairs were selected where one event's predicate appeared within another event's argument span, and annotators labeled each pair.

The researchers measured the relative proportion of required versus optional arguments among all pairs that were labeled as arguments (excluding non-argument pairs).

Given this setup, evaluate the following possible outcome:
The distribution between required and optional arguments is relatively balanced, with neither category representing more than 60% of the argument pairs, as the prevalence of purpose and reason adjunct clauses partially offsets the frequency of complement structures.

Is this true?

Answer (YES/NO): YES